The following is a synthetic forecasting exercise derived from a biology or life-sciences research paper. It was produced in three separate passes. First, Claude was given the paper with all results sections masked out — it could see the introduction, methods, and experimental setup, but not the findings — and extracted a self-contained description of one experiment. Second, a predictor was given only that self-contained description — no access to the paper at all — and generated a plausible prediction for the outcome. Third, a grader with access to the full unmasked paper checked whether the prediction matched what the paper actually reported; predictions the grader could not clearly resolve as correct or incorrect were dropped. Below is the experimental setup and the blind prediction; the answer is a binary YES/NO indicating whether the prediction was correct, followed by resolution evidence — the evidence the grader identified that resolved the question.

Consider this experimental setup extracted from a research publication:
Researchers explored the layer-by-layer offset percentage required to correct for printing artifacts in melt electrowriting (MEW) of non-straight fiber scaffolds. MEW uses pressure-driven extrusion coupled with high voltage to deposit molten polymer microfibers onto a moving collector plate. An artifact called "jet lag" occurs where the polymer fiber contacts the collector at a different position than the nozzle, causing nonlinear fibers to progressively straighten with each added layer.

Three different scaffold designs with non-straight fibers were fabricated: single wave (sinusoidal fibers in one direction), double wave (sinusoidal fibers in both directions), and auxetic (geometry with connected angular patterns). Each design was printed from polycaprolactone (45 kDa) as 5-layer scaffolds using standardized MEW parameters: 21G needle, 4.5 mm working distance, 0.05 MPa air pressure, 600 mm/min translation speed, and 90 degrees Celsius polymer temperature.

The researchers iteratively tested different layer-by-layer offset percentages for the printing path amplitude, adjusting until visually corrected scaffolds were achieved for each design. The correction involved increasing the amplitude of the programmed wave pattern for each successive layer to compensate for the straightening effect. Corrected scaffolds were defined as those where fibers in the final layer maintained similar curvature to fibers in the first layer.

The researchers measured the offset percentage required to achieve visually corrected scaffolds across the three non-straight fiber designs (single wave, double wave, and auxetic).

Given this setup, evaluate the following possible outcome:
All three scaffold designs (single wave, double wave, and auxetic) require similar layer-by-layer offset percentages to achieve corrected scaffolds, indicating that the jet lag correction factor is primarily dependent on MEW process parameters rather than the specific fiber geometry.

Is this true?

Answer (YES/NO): YES